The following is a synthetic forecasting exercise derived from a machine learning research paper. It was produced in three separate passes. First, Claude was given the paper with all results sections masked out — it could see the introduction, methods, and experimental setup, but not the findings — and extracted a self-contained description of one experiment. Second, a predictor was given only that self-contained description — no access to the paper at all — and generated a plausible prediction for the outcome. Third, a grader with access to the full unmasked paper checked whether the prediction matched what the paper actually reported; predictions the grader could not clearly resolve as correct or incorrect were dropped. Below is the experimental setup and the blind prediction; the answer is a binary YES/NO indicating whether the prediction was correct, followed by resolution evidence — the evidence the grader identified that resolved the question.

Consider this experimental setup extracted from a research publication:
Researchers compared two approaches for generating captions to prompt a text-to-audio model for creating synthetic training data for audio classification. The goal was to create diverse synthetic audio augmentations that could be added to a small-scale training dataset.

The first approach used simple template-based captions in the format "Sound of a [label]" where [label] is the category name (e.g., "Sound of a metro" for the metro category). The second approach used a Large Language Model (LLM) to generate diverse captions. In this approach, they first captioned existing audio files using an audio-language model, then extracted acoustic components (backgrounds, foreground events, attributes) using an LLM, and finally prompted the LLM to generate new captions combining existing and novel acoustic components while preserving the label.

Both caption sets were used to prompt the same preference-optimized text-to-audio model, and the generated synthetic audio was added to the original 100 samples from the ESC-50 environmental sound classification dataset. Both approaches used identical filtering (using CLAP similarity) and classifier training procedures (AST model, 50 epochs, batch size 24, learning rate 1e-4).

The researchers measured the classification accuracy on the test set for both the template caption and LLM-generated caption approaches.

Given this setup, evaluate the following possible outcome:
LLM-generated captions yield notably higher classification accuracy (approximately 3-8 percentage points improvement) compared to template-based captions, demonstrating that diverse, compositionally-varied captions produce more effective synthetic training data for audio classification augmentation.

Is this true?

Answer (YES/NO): YES